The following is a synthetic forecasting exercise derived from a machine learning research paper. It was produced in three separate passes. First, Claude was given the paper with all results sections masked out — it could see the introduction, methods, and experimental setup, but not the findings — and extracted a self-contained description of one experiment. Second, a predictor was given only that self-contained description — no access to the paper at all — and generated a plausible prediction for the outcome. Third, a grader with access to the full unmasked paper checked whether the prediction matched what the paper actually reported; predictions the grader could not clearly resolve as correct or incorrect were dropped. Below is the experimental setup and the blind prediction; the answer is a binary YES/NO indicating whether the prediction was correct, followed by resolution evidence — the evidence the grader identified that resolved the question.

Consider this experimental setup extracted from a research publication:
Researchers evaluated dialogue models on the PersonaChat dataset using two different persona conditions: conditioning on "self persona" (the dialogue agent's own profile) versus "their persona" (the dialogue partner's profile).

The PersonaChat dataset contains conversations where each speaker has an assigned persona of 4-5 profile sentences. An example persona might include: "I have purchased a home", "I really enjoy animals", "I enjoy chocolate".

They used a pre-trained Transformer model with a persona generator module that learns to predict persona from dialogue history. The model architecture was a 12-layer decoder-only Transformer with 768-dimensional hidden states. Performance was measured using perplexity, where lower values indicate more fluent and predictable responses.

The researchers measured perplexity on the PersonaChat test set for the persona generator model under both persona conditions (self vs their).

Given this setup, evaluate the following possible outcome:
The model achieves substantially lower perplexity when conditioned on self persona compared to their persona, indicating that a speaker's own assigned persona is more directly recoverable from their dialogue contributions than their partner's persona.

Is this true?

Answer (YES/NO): NO